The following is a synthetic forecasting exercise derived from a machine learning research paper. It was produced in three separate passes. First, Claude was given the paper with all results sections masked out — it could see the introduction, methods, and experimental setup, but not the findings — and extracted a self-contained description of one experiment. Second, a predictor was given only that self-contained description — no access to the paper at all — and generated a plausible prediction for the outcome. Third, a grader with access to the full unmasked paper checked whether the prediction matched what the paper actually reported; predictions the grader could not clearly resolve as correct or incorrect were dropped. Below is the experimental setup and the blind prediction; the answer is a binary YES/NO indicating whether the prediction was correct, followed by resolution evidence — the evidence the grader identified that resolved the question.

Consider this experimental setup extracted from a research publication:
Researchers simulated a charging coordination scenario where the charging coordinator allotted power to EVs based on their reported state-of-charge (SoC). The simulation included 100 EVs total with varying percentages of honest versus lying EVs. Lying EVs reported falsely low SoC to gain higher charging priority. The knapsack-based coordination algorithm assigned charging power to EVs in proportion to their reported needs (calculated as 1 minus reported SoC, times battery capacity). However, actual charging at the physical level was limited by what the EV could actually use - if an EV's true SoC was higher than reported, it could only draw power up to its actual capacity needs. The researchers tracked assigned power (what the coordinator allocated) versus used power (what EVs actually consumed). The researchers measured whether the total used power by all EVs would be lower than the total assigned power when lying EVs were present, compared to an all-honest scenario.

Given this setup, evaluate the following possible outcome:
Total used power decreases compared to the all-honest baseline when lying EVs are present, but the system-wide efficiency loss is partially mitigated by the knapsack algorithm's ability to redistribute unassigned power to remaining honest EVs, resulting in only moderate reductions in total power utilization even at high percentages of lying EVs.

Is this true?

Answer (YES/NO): NO